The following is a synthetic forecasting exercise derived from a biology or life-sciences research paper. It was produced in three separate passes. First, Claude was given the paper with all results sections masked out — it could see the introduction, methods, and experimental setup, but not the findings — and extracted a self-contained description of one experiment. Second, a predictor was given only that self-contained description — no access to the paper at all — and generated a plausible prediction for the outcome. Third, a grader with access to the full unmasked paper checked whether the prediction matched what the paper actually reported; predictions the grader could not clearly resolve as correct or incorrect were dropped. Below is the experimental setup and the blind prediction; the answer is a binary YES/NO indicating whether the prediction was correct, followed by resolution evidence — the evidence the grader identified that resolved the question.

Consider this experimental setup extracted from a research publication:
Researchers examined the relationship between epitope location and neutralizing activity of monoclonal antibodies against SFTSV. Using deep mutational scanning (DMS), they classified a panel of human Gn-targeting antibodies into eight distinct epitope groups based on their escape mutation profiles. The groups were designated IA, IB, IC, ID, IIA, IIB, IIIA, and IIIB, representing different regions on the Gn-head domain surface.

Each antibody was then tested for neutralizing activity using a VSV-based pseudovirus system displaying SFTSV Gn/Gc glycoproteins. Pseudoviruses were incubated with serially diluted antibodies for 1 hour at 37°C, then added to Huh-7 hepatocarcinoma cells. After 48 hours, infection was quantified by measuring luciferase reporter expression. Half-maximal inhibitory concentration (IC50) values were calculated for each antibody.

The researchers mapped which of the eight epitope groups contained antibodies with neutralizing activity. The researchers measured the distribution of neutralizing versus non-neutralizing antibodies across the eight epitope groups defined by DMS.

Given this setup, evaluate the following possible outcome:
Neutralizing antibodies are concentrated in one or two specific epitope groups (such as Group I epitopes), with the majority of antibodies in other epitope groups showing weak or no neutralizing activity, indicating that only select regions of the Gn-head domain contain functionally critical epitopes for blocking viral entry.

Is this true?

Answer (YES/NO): NO